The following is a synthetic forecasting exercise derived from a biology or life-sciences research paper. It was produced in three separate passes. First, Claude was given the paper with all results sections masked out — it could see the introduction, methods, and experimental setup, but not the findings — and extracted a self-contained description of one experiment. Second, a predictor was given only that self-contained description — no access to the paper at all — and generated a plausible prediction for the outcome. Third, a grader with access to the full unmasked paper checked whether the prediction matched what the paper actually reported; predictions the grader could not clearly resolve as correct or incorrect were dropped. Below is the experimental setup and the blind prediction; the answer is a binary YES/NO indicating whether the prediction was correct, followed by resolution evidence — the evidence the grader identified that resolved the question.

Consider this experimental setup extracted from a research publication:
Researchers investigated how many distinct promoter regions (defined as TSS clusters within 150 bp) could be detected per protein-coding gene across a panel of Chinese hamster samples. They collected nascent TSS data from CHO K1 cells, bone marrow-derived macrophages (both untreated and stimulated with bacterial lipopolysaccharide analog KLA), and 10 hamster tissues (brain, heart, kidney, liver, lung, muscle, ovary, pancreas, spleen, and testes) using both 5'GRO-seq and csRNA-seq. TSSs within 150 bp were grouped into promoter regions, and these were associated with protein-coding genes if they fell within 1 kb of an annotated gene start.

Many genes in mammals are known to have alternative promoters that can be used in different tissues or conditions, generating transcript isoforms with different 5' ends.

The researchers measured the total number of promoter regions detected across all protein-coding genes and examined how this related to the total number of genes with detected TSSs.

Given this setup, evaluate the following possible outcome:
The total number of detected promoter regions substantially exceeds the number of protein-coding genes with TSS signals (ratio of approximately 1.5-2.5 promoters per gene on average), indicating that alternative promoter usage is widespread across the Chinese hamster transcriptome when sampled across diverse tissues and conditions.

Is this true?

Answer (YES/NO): YES